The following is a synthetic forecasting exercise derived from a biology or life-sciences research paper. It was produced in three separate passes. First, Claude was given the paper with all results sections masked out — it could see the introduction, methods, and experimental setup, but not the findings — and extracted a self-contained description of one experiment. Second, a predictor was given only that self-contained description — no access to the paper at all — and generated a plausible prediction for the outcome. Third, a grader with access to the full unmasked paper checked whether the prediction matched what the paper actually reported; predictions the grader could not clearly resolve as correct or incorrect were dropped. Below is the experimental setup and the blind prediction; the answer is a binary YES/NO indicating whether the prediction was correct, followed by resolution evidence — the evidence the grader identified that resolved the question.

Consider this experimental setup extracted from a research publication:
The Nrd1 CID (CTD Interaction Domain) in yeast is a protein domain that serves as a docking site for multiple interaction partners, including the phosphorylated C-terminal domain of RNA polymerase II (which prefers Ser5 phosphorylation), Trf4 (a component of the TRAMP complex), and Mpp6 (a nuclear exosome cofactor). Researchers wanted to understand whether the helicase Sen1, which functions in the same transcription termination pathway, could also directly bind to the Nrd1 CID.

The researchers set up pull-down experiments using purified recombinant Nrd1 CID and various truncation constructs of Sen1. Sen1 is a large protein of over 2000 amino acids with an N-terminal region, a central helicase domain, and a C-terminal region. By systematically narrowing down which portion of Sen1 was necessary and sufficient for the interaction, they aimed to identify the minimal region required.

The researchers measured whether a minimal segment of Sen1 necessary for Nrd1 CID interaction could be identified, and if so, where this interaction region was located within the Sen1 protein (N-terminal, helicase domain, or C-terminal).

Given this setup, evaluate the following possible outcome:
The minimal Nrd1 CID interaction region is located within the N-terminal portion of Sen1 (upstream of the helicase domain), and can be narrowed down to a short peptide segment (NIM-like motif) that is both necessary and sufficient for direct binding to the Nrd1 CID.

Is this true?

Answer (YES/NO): NO